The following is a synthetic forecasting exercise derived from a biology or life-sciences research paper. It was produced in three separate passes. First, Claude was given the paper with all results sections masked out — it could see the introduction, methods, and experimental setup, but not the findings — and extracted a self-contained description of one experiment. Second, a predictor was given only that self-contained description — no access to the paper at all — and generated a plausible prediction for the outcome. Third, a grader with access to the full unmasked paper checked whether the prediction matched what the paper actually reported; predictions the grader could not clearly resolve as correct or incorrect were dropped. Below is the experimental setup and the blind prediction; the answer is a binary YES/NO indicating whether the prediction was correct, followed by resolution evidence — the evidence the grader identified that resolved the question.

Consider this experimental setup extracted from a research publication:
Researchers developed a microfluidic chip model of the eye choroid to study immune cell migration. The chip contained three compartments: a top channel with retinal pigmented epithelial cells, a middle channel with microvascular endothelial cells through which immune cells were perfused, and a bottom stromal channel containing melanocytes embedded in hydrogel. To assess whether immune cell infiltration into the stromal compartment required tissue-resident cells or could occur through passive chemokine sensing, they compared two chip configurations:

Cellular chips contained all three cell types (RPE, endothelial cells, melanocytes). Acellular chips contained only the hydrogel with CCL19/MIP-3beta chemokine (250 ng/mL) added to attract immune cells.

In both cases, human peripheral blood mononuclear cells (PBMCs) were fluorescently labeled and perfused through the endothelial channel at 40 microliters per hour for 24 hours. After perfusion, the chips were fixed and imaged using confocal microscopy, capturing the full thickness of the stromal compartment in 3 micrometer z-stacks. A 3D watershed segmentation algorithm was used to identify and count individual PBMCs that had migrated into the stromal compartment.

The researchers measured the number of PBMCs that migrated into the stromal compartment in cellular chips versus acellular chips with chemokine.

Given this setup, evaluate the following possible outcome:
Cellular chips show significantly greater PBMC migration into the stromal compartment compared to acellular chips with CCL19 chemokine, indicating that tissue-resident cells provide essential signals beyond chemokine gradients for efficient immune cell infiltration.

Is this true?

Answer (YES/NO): YES